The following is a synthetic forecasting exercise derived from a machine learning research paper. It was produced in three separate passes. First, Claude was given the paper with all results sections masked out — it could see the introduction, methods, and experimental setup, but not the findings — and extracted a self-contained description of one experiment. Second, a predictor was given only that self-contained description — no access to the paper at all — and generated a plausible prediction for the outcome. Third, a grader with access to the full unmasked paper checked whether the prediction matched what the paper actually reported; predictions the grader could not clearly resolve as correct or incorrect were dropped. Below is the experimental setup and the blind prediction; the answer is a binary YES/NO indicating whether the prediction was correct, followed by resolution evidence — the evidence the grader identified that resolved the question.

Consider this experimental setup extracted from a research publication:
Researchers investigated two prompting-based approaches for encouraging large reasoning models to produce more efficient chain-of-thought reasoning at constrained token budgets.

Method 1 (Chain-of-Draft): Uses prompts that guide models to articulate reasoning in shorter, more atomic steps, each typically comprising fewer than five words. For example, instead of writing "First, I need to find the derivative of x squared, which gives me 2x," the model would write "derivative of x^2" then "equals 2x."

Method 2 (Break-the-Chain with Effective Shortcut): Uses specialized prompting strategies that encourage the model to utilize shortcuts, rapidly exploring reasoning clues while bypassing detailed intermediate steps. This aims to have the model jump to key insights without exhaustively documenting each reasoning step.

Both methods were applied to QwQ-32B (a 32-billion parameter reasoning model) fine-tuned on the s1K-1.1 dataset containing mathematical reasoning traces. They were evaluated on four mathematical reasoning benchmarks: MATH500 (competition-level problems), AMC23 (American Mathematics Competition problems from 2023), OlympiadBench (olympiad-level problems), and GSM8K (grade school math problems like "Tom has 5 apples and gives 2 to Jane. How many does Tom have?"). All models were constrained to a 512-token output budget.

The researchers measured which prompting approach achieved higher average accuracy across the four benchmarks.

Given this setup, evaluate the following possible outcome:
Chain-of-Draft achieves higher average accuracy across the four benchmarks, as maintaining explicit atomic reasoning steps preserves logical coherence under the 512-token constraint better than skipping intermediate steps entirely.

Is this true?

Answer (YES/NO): NO